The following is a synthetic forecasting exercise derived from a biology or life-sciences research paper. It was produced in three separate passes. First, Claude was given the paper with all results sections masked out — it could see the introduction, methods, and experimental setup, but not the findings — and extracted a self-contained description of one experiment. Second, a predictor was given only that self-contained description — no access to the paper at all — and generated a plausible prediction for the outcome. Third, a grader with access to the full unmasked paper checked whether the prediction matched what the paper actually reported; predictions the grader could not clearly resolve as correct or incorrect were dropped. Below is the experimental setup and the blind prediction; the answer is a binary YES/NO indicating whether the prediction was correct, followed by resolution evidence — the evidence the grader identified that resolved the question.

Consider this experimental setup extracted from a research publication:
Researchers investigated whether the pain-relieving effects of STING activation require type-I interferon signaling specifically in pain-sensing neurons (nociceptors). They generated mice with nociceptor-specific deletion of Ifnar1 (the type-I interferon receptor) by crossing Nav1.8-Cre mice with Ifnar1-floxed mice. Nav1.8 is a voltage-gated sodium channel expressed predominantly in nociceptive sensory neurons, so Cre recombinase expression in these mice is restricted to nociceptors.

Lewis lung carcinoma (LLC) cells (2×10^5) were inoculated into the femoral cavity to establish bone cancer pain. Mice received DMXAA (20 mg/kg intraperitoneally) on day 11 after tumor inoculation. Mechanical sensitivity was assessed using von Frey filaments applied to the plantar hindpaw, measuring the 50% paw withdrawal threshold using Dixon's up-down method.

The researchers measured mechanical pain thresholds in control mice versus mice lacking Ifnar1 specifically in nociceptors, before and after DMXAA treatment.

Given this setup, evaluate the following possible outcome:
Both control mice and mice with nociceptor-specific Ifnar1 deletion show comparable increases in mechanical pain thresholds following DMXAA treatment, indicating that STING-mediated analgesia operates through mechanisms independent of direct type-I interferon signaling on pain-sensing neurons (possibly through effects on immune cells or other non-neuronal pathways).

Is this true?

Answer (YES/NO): NO